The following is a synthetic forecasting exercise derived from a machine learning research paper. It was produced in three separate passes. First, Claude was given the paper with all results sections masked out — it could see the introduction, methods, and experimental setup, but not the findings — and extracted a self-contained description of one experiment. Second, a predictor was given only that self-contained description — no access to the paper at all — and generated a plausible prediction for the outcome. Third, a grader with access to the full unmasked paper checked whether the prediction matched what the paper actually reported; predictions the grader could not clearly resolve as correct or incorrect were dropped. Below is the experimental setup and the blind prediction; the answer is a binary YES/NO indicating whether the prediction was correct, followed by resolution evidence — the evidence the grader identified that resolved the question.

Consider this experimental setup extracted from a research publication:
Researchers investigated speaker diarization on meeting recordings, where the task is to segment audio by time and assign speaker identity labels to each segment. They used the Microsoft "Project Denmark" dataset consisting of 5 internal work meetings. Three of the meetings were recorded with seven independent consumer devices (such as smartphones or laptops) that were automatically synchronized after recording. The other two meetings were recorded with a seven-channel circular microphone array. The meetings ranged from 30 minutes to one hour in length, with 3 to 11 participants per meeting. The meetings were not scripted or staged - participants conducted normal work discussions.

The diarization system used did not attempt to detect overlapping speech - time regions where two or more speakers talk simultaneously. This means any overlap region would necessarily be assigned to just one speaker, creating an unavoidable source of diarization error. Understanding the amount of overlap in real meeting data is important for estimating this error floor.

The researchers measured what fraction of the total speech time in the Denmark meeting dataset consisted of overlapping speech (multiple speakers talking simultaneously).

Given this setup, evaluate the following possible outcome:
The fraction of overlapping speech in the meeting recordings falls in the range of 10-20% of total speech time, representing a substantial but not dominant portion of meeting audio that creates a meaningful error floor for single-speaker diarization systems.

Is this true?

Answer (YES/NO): YES